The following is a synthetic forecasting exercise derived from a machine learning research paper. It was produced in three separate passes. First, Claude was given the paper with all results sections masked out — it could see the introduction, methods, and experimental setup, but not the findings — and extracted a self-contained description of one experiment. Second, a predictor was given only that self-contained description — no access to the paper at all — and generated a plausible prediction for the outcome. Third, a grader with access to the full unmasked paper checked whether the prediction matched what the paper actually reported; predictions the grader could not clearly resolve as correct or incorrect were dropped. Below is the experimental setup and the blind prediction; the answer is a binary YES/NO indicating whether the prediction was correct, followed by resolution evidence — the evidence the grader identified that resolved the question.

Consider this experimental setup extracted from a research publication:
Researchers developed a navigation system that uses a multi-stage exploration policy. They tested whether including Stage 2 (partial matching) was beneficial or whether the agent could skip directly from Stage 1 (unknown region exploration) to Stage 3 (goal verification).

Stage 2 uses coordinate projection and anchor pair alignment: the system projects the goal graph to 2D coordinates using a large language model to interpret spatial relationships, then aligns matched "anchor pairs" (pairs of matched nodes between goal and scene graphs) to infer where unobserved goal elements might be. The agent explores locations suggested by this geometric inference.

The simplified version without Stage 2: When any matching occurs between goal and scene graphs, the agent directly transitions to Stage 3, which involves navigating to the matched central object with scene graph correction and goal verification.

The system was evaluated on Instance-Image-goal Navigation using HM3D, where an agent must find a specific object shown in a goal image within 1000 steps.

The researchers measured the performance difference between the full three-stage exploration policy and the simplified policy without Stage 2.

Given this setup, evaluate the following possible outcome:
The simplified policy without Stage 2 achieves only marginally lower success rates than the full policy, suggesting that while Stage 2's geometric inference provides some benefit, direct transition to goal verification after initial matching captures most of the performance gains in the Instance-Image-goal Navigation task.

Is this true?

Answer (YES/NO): NO